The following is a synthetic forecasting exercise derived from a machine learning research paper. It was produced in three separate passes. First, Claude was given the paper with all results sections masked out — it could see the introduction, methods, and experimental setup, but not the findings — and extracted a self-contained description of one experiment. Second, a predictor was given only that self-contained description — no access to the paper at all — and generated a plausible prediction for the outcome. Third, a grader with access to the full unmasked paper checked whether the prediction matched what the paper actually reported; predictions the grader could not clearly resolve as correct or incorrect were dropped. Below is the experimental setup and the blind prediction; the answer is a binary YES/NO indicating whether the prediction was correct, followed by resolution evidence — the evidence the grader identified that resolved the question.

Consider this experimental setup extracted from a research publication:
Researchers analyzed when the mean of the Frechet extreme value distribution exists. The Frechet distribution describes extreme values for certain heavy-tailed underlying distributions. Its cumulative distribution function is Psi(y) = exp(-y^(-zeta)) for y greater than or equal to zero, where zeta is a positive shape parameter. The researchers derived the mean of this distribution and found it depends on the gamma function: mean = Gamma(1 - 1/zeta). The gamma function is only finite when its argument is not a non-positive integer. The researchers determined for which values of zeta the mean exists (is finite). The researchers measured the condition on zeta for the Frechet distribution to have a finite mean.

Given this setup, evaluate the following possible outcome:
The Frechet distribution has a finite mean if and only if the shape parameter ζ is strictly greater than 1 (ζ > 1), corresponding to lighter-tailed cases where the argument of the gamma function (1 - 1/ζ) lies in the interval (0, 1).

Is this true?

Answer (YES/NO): YES